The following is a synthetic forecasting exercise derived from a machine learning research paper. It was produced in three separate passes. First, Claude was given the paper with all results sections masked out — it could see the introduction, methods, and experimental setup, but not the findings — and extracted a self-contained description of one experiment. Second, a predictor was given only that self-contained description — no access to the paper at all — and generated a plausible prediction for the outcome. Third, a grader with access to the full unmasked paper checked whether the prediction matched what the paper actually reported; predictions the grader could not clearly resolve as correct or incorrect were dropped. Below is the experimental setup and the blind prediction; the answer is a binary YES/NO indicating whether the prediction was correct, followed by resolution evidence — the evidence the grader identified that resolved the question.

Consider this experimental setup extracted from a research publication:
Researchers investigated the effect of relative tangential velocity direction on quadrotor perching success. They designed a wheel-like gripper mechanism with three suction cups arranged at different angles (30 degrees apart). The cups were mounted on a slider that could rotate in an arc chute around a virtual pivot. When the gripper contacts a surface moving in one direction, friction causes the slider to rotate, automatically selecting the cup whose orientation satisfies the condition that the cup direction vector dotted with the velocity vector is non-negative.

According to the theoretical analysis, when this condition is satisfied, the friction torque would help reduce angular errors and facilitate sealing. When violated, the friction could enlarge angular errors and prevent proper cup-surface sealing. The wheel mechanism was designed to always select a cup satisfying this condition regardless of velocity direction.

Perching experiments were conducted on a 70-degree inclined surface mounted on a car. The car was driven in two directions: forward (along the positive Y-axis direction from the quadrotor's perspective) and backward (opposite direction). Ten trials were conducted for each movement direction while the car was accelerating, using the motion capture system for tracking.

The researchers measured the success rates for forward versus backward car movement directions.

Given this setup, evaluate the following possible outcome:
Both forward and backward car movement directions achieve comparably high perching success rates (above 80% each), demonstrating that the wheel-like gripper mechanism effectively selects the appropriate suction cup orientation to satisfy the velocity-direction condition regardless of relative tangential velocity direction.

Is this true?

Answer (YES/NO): NO